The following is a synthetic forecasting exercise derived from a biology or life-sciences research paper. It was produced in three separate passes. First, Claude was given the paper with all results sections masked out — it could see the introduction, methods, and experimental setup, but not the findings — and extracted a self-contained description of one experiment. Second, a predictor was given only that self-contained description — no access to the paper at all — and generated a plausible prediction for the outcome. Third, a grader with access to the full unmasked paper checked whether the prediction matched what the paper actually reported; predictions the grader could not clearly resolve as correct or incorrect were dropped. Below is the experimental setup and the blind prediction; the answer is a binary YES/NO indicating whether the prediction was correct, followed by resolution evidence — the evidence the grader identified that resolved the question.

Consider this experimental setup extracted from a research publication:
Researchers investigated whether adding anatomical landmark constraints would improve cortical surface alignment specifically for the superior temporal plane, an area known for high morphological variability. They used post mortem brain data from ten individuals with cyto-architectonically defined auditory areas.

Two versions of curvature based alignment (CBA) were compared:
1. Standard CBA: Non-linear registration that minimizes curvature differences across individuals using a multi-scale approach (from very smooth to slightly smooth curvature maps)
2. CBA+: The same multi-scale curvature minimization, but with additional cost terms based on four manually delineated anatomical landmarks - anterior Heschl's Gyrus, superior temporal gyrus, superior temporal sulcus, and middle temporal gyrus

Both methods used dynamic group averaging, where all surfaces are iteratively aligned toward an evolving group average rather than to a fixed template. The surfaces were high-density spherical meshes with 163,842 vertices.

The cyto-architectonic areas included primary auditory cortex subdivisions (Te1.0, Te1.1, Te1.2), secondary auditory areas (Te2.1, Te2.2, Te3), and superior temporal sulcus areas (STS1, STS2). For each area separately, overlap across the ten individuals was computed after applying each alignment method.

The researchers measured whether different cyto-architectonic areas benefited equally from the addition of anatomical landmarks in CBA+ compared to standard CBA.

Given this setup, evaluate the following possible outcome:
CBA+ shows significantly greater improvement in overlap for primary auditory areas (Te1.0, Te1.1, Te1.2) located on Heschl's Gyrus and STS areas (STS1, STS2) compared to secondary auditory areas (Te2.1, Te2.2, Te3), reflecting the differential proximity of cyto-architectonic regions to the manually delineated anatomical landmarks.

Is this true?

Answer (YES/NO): NO